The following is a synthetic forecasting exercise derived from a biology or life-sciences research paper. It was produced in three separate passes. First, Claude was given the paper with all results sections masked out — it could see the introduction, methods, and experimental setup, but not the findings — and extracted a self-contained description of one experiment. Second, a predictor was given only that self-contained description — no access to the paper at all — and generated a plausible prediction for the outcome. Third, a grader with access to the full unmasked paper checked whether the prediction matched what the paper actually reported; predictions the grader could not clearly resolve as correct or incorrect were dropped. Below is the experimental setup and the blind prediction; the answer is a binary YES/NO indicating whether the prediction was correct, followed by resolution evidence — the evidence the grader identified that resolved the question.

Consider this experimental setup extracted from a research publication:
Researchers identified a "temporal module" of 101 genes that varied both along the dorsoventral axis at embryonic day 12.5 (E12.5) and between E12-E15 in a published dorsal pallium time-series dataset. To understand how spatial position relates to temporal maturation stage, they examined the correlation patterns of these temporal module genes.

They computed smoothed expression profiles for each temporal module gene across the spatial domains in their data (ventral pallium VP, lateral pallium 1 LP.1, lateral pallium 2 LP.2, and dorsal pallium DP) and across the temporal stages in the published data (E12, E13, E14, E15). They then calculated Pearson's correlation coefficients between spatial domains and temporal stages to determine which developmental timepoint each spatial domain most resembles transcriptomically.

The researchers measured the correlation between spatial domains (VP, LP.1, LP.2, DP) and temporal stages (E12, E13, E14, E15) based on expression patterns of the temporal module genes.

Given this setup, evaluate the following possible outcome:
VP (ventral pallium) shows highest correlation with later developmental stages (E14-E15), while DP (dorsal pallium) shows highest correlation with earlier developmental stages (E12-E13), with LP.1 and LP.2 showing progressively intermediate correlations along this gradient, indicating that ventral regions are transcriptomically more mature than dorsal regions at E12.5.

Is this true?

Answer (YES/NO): NO